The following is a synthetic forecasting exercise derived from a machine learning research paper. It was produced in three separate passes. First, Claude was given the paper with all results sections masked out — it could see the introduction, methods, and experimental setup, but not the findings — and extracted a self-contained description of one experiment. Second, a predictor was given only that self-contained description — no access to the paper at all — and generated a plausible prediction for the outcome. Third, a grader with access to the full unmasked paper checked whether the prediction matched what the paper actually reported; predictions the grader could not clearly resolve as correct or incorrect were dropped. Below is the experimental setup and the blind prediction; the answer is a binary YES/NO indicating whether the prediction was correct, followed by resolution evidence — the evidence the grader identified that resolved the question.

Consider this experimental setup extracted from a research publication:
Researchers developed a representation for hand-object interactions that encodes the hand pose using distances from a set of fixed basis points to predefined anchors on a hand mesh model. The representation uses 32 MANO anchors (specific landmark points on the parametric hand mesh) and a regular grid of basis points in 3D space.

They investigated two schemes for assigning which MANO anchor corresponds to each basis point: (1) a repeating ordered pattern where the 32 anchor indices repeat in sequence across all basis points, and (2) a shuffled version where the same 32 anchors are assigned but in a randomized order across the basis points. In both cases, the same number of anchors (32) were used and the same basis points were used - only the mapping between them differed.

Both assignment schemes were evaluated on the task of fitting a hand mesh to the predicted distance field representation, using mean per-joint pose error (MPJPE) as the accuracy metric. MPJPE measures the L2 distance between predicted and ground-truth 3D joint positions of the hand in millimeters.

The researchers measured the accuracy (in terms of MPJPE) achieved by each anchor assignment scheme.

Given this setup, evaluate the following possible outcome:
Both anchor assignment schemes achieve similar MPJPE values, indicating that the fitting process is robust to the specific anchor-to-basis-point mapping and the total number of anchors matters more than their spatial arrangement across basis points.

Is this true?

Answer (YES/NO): YES